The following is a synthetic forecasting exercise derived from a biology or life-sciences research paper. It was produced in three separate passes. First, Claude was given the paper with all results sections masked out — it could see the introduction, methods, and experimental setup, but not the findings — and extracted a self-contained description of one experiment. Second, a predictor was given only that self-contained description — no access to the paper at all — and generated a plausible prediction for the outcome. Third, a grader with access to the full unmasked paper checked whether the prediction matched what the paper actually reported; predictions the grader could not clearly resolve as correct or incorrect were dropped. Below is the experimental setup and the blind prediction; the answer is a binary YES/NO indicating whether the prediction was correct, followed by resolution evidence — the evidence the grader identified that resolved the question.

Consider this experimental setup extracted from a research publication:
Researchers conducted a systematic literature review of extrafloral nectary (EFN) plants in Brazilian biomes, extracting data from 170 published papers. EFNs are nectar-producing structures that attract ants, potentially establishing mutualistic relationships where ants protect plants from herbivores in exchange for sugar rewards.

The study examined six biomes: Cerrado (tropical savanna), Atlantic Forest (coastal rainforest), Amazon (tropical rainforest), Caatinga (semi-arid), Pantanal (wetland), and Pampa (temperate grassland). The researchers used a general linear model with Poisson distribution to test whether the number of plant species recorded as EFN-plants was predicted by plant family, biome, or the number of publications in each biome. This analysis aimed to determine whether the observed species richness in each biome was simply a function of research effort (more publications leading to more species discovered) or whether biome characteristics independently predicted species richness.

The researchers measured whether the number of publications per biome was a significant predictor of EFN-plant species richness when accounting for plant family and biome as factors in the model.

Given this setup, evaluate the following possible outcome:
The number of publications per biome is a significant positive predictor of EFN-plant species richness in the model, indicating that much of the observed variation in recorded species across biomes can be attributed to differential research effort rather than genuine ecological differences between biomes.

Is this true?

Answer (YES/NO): NO